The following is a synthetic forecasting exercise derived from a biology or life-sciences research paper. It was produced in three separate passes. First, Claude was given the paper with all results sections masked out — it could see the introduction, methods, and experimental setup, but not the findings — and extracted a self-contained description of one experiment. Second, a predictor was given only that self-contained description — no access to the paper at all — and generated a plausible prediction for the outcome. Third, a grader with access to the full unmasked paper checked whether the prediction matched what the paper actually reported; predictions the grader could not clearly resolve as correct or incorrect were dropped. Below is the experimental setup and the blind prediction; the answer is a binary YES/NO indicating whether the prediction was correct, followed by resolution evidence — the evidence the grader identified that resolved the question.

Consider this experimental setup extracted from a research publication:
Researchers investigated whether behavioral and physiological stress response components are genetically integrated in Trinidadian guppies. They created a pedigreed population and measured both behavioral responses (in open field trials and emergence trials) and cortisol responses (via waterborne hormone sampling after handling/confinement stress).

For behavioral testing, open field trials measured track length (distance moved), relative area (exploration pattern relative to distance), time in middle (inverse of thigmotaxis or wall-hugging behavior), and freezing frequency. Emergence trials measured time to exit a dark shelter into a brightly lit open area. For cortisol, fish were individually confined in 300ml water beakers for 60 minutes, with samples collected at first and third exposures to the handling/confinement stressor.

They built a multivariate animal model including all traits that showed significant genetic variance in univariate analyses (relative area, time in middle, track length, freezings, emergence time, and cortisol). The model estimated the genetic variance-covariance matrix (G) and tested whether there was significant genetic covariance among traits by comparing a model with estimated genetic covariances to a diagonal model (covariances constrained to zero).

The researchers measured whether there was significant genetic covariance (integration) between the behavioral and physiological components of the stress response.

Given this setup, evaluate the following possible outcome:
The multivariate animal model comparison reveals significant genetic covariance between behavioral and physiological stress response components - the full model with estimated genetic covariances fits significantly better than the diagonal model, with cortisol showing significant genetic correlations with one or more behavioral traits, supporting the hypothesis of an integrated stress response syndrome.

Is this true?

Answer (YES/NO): YES